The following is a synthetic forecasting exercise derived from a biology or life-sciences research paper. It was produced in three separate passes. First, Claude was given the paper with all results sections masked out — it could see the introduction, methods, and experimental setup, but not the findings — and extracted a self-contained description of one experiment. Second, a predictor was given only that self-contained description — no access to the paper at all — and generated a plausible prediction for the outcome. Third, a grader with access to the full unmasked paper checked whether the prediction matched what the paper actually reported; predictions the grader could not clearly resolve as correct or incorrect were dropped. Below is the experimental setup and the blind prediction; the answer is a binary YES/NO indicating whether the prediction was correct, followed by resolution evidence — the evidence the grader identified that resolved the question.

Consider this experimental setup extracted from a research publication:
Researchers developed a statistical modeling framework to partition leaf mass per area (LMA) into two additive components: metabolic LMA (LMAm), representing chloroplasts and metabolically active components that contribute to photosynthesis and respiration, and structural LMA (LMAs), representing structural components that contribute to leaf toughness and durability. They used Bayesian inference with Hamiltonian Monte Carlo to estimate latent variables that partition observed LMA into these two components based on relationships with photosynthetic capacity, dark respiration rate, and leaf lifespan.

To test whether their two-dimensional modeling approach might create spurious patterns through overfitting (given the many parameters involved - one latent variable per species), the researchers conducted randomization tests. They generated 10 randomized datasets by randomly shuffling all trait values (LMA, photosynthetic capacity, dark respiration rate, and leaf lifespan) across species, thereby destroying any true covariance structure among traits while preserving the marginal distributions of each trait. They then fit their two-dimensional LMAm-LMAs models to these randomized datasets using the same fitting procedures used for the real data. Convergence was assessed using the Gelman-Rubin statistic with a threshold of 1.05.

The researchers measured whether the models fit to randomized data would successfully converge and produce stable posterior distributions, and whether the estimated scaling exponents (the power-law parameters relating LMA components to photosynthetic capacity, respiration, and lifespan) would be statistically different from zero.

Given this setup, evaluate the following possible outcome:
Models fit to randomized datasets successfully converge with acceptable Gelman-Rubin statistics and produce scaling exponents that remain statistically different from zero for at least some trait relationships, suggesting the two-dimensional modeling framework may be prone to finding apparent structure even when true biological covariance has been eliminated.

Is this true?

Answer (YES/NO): NO